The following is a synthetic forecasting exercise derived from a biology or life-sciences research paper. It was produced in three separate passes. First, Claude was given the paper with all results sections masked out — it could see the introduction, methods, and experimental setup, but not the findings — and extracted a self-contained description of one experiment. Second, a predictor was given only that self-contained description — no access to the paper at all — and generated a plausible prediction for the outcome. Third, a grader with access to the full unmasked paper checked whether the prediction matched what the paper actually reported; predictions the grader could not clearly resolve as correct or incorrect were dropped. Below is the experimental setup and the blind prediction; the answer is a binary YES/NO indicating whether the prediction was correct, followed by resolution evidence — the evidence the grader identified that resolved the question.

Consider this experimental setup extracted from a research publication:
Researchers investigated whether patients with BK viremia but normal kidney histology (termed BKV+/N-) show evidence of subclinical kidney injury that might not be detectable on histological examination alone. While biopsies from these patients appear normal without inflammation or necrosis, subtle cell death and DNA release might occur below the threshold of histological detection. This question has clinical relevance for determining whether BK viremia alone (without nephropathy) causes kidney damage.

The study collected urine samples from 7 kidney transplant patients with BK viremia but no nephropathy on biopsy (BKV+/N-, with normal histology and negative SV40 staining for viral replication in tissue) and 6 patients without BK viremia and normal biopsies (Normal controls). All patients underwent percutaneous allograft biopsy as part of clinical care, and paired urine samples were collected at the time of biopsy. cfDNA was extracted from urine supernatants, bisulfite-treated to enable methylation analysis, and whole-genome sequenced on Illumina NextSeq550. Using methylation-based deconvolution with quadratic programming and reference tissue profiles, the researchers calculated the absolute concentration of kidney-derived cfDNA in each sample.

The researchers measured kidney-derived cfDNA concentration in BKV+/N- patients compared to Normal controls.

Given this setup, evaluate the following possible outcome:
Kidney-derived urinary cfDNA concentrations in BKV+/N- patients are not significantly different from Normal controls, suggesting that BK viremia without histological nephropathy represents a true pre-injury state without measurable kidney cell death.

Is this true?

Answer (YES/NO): NO